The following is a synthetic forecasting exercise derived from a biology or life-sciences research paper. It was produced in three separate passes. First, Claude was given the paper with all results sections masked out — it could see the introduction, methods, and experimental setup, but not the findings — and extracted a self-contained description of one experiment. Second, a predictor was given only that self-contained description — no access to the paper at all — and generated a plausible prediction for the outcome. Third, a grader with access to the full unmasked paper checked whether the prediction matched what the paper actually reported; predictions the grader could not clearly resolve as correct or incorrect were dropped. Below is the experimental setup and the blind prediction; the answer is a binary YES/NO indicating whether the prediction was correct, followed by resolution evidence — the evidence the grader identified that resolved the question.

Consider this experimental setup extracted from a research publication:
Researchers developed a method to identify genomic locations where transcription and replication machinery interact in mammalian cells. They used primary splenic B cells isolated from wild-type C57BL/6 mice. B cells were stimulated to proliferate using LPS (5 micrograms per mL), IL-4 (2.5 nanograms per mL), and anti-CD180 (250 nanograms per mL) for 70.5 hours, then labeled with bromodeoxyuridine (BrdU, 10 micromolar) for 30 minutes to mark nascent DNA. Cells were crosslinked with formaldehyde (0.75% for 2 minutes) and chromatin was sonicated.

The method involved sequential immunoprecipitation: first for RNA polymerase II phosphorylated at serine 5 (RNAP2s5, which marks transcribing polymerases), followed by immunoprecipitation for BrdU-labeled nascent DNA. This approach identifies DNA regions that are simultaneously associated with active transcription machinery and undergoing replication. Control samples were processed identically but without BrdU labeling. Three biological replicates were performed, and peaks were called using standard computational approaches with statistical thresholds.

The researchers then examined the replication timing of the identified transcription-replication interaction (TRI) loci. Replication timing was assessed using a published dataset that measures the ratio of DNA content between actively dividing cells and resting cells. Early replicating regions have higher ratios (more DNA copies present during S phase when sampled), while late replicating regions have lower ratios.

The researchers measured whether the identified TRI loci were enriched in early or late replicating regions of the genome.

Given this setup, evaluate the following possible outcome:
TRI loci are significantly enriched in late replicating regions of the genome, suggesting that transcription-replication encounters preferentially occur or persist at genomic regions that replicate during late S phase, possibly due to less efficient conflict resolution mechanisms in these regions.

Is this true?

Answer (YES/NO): NO